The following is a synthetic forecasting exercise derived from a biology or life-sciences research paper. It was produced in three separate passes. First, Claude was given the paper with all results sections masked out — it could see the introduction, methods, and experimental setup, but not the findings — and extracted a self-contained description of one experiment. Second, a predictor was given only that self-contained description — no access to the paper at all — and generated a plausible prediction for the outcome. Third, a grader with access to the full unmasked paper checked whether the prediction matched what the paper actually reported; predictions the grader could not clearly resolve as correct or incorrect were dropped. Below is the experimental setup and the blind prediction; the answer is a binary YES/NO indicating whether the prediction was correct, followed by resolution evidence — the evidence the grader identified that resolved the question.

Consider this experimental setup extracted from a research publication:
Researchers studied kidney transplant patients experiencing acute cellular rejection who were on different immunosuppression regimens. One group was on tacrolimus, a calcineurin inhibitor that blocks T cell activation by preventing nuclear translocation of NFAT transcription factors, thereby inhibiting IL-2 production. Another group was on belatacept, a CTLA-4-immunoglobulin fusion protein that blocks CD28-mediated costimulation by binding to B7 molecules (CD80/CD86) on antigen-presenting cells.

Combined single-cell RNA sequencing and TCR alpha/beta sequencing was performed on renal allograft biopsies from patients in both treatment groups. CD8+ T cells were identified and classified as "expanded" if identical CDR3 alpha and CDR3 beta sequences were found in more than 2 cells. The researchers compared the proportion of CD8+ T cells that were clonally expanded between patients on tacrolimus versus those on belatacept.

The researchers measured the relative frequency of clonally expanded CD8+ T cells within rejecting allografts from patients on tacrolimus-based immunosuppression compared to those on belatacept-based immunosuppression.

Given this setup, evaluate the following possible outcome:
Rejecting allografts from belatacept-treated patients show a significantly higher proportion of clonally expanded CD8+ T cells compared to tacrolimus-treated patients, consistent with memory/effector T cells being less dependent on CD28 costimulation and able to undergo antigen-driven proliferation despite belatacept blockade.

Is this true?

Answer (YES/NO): NO